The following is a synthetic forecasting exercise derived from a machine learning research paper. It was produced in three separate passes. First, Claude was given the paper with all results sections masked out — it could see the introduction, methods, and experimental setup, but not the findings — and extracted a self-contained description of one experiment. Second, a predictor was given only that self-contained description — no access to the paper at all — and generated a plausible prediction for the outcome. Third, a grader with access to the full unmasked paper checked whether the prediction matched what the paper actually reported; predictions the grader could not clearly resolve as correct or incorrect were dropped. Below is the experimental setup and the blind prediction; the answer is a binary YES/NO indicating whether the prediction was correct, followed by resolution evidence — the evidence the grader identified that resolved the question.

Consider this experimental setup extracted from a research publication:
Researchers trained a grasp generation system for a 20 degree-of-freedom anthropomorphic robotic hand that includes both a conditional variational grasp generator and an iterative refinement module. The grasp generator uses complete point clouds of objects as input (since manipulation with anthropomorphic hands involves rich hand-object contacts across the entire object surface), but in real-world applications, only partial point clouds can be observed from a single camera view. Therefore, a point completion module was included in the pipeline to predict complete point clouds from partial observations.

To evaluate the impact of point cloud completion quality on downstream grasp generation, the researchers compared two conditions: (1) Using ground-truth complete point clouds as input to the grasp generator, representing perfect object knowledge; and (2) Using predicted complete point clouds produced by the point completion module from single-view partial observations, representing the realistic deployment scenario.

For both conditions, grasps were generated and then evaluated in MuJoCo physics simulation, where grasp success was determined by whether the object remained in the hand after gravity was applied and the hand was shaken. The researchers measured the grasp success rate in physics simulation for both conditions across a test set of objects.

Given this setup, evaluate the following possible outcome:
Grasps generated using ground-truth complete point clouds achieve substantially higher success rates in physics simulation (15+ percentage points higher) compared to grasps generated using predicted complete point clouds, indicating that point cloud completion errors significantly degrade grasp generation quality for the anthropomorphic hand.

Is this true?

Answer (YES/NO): NO